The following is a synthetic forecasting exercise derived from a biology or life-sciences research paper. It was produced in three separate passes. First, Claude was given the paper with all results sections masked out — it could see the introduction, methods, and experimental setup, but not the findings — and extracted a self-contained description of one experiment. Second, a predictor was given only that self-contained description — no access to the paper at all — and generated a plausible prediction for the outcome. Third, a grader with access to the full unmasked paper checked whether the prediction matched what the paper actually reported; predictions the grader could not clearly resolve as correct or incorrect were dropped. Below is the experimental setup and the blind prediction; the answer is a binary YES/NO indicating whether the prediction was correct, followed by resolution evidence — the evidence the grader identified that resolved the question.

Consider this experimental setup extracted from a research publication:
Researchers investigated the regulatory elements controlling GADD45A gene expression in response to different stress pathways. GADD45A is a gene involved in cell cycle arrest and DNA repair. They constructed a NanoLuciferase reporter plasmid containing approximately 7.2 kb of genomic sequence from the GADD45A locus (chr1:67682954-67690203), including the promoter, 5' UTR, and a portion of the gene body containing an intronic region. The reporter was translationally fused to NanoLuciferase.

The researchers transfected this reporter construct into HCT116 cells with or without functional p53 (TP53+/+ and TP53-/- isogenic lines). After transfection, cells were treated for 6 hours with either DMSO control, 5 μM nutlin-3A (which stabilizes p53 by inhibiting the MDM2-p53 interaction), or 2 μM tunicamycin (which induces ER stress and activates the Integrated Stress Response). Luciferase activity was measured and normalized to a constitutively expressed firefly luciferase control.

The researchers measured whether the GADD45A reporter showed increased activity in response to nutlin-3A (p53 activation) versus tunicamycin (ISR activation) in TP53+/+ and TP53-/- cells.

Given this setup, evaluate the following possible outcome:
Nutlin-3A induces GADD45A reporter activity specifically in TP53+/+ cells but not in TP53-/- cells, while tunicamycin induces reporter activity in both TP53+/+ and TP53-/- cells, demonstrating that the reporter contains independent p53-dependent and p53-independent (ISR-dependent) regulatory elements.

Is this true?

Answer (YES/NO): YES